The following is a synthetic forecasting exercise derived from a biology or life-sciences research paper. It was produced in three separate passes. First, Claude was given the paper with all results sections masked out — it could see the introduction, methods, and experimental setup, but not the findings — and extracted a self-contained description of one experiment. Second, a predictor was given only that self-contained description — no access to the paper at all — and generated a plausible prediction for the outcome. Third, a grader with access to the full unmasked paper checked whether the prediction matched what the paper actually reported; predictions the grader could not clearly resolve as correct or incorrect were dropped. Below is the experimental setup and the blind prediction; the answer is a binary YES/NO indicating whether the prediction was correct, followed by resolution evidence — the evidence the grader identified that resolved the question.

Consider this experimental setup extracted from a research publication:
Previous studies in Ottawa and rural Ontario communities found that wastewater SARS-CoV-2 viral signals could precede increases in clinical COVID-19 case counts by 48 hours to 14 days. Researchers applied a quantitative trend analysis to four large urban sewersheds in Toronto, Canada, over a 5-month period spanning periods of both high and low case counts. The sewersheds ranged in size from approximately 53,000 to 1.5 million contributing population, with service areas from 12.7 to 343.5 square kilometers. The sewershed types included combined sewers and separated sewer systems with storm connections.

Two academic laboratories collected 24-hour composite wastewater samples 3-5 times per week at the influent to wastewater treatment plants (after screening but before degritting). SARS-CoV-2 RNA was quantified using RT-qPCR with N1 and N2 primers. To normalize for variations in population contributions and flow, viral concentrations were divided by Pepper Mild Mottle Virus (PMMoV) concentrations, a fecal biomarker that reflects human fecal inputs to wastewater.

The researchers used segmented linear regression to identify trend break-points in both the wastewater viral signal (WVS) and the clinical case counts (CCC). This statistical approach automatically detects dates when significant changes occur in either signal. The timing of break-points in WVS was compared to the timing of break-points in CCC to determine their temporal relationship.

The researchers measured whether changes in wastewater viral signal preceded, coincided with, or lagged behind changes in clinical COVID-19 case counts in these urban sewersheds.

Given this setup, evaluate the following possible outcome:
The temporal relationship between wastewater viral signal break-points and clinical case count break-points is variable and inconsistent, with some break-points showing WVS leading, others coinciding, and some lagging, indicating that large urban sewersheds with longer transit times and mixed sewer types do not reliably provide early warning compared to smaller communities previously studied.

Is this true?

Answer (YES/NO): YES